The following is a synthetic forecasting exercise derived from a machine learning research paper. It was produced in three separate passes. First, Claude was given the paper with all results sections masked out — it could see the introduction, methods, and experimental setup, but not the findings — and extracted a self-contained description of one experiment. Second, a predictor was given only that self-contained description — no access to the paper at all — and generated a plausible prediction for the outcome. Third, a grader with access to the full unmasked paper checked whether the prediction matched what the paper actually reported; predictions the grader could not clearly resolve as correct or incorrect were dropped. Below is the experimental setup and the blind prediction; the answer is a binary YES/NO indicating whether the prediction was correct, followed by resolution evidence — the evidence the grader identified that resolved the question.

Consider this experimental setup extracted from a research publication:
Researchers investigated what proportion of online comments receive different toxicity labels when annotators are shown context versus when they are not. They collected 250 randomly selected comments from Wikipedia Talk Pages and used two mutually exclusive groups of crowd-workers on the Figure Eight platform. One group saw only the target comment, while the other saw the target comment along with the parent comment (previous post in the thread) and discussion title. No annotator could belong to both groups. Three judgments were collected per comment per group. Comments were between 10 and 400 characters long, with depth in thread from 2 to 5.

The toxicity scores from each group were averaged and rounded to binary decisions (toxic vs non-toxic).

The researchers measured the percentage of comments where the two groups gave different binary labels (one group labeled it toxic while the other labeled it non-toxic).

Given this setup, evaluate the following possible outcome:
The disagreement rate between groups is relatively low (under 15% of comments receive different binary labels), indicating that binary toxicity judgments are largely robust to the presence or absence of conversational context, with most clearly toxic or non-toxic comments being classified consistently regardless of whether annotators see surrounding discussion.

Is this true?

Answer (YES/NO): YES